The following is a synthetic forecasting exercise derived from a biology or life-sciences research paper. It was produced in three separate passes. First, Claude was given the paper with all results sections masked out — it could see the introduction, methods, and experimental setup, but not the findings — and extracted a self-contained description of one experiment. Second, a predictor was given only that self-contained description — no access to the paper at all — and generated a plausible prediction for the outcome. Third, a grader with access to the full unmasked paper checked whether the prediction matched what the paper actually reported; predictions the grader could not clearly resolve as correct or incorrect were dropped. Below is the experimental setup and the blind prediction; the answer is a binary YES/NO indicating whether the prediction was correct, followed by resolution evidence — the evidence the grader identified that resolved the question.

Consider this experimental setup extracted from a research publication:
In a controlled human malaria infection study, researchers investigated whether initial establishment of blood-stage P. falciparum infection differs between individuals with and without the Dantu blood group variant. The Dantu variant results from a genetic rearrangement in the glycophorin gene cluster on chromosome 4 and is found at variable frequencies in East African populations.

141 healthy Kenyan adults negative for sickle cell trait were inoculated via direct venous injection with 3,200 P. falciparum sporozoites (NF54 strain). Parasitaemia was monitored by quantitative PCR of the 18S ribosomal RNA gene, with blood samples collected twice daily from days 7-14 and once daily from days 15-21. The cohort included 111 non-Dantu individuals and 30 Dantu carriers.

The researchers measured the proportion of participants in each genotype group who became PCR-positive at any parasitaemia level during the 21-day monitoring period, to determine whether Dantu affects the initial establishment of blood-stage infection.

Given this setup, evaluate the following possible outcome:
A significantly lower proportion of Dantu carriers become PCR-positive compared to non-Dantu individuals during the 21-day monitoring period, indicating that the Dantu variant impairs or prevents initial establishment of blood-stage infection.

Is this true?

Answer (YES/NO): NO